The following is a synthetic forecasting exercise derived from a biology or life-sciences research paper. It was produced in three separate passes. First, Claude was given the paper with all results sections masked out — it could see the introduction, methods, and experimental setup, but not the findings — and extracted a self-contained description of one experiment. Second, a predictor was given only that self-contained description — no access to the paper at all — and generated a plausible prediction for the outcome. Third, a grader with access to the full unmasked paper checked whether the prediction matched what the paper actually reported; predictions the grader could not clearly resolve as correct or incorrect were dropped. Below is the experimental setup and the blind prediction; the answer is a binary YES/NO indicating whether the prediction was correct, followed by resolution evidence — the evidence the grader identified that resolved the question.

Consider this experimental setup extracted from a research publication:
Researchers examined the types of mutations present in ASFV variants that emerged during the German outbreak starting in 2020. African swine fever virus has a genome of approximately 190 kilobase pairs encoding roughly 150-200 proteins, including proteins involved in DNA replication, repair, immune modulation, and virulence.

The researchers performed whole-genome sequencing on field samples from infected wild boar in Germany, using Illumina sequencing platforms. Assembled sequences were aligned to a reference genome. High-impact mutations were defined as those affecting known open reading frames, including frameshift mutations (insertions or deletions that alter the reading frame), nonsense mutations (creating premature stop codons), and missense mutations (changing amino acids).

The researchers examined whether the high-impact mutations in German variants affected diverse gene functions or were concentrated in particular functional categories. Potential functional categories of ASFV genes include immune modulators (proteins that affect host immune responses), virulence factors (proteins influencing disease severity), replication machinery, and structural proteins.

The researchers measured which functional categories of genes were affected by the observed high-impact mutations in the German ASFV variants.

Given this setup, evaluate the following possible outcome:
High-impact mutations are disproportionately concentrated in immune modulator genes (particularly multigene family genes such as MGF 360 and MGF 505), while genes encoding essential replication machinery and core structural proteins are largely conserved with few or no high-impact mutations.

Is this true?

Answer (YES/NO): NO